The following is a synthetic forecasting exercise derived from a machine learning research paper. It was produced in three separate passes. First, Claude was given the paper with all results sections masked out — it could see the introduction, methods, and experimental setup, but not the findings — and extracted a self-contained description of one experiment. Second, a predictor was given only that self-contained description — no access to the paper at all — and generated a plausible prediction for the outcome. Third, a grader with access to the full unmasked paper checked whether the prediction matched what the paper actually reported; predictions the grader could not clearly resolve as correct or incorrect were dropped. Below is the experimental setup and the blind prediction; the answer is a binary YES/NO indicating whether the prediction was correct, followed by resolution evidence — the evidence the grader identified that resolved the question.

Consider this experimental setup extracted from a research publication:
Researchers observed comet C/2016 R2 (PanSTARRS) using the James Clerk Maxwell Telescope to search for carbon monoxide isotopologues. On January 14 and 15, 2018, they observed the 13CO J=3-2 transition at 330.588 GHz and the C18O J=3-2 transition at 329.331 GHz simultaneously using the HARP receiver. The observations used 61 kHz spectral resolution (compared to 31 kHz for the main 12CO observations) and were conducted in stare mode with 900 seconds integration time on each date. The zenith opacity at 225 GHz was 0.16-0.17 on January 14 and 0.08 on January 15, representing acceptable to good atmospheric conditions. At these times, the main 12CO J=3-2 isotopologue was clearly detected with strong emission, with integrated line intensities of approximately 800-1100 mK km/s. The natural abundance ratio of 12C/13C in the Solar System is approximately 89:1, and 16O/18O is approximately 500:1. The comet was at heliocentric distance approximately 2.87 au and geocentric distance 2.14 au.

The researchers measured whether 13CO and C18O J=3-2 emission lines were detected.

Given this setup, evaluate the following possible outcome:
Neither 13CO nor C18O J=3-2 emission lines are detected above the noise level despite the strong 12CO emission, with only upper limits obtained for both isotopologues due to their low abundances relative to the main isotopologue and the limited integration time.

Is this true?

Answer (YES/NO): YES